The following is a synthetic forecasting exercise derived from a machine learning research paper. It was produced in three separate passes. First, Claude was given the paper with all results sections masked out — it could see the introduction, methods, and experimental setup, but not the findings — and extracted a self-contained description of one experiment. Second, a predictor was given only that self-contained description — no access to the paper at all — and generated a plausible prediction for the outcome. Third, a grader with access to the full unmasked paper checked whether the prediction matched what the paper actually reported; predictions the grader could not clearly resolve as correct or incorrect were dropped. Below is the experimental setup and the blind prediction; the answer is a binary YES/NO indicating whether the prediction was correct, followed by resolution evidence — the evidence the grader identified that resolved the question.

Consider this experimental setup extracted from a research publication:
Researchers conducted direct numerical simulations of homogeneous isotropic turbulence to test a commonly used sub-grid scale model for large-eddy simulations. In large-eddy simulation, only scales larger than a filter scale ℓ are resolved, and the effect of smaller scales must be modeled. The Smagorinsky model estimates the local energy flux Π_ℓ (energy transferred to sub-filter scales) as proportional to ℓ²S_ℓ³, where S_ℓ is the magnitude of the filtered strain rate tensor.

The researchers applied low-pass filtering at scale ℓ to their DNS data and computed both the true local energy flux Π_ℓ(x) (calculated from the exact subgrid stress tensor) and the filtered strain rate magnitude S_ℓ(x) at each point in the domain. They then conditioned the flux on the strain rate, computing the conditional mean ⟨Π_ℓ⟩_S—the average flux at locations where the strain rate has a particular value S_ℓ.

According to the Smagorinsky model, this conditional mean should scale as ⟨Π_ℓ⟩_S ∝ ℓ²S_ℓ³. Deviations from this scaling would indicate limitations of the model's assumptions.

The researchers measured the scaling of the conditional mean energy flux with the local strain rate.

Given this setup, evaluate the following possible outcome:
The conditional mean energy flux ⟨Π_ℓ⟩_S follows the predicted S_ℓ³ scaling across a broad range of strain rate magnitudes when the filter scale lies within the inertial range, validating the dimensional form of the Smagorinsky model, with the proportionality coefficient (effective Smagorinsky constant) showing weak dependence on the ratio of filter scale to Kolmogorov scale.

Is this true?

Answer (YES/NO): YES